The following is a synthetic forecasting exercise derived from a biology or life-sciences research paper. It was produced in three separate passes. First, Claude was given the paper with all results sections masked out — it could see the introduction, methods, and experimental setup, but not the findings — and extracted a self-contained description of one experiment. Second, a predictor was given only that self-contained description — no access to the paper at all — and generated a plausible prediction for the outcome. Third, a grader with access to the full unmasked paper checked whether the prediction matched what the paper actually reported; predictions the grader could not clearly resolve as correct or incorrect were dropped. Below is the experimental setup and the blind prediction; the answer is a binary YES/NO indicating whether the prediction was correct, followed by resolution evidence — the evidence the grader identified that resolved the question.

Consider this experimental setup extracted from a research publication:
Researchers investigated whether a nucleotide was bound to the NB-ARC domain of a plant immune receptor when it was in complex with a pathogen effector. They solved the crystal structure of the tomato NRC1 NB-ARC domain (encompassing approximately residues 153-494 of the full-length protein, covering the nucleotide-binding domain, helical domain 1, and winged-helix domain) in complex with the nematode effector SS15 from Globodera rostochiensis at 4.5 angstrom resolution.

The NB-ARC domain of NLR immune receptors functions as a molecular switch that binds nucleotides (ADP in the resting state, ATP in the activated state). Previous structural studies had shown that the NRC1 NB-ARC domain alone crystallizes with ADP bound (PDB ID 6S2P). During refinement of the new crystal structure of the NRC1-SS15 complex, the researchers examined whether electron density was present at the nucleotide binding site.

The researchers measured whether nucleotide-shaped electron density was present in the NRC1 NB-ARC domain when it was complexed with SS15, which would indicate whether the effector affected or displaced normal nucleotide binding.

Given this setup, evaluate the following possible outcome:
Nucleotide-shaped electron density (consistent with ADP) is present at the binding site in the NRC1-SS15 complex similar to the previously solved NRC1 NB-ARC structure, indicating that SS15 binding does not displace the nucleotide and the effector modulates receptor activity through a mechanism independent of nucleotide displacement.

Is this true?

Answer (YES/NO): YES